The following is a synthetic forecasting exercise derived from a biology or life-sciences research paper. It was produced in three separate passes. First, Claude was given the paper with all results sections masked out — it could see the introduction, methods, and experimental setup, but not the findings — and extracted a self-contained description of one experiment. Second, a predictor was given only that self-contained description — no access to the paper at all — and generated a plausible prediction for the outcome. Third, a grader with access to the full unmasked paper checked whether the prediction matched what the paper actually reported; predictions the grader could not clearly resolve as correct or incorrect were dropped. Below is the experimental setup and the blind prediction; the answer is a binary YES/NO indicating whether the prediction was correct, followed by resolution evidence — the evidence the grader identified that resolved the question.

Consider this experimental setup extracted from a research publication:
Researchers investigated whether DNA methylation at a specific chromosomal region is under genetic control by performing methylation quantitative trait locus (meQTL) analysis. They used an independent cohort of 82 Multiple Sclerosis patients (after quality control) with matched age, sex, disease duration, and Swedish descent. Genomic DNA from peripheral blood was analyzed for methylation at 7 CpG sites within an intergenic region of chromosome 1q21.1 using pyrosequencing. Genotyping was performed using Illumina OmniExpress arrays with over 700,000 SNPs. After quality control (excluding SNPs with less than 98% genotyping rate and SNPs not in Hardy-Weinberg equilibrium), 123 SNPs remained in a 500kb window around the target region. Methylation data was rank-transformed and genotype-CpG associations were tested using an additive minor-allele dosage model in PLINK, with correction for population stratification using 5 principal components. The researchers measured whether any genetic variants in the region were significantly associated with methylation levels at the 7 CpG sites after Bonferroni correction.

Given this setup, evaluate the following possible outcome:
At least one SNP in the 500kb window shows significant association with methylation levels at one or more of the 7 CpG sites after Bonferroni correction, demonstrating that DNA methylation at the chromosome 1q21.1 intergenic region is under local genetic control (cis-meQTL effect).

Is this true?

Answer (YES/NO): YES